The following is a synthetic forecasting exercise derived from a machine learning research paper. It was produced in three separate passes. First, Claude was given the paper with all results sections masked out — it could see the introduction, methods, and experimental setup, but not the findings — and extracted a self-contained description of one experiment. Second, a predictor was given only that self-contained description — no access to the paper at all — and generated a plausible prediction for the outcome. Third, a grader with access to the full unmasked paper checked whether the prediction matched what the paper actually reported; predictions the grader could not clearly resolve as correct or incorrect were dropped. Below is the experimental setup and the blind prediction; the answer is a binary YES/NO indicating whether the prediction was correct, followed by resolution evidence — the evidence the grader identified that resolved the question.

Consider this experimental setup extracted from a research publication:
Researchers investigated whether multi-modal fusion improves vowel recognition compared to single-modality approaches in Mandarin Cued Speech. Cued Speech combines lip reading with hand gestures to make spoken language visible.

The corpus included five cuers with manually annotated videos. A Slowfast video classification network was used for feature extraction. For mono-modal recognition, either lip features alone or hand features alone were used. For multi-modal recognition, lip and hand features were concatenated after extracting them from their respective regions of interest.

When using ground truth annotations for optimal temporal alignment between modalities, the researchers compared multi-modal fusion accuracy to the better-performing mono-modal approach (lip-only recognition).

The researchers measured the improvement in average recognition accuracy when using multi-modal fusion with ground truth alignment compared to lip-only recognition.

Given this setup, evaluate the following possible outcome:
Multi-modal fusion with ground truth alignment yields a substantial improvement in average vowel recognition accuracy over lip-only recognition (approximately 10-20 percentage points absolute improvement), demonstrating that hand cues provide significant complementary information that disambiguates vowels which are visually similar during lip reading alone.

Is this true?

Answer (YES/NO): YES